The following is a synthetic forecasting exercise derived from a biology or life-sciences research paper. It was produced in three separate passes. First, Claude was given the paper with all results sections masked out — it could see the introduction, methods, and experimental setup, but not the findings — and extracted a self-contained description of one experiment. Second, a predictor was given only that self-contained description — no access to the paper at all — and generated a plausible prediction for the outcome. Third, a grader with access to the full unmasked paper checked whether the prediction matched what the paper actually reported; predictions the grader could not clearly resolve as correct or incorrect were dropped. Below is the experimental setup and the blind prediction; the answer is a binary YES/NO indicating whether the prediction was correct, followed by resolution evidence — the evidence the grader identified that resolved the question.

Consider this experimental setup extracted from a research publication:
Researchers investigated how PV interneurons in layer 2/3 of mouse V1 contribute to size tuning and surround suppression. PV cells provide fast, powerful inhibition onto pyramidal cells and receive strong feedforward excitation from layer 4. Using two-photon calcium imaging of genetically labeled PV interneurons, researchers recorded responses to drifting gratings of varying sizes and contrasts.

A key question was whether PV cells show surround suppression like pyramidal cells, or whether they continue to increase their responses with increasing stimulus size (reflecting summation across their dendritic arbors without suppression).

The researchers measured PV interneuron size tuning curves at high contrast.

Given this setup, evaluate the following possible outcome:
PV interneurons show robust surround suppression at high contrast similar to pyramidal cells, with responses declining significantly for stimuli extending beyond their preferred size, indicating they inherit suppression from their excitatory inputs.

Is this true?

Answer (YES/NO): YES